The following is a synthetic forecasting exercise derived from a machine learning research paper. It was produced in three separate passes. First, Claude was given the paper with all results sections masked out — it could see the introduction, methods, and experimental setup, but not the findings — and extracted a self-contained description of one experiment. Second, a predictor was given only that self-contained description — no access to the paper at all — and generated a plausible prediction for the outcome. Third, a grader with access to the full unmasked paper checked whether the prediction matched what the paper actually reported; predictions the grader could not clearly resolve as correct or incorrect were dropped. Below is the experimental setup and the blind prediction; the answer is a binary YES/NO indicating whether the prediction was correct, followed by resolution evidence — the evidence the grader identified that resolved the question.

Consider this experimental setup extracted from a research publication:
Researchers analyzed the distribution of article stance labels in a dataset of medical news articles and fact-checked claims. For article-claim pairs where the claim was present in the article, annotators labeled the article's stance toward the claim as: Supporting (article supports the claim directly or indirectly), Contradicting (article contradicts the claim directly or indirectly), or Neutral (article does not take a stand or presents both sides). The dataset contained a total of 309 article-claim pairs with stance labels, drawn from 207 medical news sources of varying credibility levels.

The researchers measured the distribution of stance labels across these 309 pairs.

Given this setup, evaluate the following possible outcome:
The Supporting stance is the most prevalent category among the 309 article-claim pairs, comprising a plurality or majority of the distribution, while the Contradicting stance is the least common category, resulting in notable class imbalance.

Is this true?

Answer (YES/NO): NO